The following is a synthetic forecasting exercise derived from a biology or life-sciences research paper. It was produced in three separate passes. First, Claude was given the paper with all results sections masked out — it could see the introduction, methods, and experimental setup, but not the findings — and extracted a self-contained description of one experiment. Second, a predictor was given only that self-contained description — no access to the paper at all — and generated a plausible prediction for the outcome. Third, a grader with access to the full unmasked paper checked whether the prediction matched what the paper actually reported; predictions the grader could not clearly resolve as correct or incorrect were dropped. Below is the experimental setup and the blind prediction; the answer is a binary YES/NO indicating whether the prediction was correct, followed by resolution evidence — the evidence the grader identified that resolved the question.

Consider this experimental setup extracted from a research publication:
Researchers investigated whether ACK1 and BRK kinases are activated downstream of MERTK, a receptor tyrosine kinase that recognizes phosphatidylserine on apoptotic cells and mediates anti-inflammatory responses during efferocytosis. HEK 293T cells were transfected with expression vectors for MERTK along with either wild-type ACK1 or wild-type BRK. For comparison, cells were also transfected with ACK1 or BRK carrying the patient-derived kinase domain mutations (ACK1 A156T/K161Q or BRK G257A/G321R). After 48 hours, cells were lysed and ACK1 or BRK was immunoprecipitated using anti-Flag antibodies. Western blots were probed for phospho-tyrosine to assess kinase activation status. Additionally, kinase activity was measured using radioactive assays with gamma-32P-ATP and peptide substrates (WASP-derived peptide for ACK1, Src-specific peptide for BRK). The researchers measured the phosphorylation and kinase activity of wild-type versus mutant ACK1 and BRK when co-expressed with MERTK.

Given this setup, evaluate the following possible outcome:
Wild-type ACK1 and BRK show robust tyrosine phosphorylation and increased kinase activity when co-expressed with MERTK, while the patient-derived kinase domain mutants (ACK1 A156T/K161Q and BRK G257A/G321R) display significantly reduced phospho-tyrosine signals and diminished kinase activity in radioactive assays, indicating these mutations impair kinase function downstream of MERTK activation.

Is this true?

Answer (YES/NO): NO